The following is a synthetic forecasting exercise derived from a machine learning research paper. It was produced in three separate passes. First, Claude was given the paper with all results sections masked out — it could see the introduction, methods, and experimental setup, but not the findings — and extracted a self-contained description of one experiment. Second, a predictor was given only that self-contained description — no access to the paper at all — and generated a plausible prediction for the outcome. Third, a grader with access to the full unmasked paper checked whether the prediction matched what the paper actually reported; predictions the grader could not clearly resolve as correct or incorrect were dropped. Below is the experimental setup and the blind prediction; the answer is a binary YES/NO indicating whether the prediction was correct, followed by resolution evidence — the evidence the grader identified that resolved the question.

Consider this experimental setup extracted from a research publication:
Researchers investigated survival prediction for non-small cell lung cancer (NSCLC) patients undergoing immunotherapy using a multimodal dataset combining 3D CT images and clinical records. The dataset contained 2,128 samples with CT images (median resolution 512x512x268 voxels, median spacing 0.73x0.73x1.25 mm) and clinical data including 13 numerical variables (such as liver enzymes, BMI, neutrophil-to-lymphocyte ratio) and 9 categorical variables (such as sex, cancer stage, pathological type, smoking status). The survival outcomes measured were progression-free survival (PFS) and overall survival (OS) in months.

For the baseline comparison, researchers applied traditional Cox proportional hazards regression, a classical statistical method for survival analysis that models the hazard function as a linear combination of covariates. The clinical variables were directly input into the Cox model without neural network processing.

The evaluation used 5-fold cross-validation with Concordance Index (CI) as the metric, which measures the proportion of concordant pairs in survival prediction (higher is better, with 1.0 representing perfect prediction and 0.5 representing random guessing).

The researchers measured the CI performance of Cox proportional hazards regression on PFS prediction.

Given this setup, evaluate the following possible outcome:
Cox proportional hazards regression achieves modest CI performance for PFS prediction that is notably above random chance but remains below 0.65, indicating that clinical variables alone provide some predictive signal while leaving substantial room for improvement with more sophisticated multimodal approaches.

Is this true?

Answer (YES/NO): NO